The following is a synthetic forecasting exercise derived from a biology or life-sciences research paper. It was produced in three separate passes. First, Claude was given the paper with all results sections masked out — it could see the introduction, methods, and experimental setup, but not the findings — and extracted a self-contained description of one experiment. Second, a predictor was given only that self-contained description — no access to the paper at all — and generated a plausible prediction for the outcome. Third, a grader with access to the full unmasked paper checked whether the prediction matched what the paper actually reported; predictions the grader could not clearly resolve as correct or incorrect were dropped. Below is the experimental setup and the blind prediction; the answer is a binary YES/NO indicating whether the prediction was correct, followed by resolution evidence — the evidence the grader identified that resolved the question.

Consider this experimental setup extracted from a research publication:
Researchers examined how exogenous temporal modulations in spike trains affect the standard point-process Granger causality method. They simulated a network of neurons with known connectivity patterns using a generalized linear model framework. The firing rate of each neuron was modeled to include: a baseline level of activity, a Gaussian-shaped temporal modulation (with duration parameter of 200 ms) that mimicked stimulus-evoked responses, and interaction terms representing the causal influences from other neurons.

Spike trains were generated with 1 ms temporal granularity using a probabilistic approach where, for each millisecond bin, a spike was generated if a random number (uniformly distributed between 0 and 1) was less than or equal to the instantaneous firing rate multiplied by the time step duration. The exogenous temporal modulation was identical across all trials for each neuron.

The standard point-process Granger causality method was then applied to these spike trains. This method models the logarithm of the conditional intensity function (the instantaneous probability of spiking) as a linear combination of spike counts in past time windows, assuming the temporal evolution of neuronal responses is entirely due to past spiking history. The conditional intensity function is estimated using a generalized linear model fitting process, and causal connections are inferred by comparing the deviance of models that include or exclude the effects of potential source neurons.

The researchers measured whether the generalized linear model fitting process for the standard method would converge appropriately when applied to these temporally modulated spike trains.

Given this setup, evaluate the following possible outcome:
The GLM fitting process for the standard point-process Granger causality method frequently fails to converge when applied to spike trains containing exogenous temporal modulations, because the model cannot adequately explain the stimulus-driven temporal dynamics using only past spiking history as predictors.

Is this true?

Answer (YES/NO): NO